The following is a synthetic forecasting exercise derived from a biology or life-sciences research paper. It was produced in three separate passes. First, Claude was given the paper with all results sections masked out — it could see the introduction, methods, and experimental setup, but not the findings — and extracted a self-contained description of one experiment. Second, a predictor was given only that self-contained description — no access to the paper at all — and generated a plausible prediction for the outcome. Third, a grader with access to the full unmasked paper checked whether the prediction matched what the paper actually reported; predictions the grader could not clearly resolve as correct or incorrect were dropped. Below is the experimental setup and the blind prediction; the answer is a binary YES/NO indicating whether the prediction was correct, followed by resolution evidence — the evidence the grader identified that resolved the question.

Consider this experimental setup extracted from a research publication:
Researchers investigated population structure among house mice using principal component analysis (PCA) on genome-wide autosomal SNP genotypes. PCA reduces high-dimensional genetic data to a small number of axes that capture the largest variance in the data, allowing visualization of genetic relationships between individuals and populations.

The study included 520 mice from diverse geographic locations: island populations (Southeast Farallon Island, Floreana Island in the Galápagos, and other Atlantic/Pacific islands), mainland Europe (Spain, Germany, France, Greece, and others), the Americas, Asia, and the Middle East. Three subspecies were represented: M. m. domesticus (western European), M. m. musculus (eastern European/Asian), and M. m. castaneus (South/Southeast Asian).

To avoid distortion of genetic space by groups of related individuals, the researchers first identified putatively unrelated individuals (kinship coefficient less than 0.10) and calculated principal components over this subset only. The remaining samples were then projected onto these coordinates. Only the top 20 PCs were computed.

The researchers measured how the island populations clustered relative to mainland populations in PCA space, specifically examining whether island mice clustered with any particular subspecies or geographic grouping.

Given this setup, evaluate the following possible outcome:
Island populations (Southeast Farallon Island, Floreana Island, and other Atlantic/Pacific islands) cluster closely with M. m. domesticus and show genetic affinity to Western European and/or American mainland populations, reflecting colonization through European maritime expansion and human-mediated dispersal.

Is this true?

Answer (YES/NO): YES